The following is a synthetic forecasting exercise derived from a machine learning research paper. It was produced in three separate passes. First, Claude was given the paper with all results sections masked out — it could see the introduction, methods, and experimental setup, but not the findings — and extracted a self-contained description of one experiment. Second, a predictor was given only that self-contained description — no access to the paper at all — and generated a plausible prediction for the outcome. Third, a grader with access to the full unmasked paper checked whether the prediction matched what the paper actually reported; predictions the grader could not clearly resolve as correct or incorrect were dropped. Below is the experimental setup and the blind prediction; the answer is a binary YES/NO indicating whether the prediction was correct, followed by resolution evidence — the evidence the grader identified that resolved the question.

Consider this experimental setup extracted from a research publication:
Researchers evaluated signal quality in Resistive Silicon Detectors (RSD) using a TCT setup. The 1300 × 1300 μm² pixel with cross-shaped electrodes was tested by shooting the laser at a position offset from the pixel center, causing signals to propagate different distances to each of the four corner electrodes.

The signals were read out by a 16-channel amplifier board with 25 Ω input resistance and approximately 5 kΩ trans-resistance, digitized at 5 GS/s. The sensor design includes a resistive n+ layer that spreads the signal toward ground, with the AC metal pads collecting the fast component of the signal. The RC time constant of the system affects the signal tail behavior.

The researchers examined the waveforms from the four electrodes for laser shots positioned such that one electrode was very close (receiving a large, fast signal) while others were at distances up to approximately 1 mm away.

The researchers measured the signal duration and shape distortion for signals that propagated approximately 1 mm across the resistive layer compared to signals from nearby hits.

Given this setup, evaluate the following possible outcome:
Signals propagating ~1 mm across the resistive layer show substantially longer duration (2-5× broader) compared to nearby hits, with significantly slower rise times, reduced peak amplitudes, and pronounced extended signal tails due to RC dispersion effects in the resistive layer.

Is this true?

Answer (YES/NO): NO